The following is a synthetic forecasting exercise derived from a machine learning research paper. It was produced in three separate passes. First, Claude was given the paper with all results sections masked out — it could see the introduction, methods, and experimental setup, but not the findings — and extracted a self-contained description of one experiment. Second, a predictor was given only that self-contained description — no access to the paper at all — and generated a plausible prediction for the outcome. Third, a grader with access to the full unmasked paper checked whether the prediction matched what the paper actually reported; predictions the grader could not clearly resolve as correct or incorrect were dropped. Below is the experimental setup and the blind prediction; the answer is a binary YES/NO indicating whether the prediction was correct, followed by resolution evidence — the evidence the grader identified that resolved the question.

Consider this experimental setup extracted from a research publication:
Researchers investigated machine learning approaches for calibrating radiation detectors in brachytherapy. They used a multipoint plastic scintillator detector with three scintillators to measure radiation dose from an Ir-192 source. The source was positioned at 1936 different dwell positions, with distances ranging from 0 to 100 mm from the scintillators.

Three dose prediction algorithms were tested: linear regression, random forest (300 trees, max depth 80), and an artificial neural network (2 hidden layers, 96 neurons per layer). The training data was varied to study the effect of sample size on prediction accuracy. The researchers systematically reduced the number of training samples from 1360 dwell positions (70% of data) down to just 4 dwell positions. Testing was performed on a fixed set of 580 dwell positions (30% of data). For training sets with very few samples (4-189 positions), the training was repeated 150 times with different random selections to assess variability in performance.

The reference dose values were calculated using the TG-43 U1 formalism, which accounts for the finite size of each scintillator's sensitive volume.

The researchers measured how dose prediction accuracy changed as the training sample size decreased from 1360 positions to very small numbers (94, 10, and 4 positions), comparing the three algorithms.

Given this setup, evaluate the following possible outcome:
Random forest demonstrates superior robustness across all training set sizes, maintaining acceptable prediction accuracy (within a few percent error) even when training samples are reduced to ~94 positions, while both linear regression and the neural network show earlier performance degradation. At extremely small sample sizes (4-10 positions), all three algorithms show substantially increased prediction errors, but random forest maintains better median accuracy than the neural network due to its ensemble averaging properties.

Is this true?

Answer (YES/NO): NO